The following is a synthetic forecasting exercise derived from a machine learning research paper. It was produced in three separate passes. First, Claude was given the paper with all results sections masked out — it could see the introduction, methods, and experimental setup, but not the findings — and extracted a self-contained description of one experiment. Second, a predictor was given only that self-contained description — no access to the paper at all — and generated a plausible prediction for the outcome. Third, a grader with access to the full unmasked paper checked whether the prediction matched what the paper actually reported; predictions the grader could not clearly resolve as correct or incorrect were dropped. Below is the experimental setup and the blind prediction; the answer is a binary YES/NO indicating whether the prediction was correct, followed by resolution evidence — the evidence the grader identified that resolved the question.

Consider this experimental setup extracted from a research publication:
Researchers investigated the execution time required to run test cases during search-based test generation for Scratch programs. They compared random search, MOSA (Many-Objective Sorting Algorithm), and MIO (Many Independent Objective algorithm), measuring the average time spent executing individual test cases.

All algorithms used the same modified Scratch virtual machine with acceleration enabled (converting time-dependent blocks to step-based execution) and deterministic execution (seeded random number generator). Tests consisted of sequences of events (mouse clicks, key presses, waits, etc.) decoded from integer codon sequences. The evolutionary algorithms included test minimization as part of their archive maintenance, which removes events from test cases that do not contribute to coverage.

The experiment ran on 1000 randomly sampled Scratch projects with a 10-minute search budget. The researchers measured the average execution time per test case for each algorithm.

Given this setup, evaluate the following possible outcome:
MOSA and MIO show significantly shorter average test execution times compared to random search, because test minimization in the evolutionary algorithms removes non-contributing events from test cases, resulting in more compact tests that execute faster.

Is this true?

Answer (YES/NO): NO